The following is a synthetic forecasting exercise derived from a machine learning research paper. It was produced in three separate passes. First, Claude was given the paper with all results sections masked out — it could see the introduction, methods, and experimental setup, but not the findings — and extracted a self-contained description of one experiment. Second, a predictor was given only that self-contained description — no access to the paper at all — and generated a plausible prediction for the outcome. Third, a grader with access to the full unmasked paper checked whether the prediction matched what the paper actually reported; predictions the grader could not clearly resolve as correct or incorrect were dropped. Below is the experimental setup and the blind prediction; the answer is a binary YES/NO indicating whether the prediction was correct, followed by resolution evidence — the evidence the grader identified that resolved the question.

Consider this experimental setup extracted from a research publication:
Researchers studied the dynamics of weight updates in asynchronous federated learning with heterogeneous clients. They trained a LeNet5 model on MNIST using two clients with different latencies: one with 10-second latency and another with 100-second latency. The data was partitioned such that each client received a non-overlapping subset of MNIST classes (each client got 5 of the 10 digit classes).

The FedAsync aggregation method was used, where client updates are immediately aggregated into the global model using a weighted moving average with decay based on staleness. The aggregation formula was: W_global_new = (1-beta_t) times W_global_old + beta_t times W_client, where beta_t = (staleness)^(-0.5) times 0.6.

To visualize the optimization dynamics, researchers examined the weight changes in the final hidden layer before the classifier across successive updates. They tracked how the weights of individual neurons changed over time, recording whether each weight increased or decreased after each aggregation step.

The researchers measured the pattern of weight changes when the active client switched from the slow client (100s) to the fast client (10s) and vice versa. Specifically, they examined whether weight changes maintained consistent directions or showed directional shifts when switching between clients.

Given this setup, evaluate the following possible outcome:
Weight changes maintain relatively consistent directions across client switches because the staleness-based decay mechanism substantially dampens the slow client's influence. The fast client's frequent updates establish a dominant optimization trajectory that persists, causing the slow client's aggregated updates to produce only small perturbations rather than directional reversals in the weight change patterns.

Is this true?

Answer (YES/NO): NO